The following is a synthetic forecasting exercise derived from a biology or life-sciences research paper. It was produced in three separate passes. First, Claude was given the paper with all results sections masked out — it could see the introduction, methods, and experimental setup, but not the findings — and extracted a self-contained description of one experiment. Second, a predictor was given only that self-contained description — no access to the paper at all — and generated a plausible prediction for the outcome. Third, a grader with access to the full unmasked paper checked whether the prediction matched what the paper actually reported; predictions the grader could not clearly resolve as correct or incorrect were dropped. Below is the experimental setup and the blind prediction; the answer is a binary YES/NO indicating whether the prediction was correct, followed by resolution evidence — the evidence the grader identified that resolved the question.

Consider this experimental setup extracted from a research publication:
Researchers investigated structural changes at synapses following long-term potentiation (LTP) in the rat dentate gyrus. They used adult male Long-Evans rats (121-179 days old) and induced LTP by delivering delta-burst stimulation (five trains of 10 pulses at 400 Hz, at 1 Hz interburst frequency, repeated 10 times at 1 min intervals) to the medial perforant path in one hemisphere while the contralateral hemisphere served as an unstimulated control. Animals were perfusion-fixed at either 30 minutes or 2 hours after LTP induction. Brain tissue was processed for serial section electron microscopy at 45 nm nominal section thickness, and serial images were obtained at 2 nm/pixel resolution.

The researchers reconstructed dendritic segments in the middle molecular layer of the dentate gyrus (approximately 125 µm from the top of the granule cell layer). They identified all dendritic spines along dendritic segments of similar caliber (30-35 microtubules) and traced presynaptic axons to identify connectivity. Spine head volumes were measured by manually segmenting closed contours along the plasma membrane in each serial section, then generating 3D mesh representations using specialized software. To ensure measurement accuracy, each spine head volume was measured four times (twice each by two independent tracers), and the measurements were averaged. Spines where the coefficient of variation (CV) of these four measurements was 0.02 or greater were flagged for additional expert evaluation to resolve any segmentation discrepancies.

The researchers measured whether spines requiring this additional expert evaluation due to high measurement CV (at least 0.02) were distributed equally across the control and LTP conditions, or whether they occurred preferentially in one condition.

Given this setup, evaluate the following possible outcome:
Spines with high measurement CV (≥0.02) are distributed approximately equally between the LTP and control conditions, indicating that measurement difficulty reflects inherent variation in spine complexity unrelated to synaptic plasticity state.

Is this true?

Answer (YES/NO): NO